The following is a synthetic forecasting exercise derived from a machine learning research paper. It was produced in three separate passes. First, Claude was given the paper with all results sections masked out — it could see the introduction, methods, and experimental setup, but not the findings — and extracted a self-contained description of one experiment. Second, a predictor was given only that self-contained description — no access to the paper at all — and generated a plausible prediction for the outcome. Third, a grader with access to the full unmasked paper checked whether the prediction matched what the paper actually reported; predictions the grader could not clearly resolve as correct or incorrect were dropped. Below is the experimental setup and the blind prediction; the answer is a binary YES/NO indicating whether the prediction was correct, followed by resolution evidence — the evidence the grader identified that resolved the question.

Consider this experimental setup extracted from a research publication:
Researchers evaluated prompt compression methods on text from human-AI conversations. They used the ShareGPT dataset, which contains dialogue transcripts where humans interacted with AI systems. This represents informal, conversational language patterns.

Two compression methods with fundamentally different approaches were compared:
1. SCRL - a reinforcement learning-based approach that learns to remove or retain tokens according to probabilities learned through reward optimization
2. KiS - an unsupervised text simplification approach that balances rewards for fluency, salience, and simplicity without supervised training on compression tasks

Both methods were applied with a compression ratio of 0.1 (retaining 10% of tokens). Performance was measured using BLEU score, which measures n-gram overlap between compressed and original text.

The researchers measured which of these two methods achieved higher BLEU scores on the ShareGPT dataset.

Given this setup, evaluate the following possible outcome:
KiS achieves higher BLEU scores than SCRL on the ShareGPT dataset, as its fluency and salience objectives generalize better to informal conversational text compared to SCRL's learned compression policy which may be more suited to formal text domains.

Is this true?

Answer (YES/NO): NO